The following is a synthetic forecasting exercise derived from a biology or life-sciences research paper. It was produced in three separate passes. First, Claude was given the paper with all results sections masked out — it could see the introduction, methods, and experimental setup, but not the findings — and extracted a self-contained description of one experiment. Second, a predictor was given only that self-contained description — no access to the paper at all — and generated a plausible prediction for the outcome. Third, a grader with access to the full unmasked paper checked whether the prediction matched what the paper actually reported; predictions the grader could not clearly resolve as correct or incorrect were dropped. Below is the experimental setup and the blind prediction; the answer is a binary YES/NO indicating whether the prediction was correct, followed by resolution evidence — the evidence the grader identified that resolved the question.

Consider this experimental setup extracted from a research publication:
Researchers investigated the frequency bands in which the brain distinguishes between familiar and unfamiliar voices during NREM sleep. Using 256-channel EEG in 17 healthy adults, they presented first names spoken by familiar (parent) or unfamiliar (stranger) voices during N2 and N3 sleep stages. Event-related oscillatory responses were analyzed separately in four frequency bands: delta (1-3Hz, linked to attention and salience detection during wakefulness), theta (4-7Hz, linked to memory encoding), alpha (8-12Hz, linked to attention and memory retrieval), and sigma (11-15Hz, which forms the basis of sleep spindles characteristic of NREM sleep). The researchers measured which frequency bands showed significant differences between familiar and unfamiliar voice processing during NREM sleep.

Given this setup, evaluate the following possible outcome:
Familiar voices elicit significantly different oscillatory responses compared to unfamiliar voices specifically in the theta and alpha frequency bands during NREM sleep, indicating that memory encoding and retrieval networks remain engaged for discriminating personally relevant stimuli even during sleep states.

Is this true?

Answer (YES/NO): NO